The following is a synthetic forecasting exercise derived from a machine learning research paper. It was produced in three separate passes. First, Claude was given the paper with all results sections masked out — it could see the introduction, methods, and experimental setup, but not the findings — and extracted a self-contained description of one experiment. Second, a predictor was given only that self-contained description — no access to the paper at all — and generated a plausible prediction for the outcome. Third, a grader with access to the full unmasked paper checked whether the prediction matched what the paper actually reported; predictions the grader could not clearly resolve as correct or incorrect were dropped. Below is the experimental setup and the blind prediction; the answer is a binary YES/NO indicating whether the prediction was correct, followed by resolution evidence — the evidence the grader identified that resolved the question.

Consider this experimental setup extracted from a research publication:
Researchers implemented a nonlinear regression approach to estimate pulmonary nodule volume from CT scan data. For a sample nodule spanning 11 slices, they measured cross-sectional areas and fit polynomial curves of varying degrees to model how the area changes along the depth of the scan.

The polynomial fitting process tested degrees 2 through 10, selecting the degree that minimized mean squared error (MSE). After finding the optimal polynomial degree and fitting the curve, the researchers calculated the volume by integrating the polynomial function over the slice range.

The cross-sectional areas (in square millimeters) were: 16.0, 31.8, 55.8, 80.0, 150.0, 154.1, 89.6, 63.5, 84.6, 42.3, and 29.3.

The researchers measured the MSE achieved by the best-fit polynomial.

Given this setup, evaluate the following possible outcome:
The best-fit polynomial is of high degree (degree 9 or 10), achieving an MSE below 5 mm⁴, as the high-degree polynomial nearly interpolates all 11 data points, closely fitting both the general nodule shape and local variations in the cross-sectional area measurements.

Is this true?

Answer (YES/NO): NO